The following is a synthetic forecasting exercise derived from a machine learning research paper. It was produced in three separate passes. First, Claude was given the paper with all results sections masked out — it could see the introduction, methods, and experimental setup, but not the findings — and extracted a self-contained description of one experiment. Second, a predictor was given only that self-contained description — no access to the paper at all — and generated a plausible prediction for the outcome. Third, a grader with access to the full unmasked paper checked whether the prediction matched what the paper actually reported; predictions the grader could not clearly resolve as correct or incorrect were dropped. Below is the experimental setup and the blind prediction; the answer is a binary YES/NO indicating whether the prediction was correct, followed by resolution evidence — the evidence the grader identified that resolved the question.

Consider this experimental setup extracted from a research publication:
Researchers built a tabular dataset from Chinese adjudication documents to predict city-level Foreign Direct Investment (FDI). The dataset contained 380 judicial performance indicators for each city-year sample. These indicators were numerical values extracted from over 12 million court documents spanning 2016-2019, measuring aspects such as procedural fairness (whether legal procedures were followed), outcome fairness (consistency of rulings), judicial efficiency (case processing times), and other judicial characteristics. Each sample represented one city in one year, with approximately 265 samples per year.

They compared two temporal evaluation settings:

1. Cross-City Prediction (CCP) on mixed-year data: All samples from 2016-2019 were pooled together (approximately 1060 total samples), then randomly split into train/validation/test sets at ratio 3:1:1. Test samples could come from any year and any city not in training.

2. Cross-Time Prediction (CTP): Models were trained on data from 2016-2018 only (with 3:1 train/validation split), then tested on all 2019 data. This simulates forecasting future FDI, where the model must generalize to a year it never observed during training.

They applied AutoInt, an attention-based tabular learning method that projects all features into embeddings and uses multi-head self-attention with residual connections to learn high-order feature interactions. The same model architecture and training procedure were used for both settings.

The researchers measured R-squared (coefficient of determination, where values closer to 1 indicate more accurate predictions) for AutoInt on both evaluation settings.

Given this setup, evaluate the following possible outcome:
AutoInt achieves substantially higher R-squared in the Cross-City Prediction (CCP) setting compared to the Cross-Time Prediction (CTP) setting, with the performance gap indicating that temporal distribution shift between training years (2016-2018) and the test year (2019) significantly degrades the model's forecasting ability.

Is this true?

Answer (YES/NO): NO